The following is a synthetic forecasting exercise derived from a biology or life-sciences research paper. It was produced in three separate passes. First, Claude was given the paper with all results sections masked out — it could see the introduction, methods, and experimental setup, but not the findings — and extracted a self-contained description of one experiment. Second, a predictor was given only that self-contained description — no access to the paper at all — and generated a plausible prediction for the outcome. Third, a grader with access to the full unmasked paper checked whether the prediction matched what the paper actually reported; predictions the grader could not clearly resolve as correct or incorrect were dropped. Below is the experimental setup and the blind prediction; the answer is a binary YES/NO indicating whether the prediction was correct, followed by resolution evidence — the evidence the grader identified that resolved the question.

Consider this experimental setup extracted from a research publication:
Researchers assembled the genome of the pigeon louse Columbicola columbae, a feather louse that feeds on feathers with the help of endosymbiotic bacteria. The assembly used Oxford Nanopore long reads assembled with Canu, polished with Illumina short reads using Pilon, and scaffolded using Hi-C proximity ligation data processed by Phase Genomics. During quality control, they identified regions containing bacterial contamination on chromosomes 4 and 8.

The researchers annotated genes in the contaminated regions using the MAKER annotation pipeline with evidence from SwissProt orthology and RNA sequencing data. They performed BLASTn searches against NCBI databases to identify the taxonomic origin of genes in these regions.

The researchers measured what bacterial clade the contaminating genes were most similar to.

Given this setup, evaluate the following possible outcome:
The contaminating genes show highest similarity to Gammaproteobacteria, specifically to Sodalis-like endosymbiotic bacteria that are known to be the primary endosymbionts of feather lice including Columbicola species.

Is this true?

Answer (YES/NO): YES